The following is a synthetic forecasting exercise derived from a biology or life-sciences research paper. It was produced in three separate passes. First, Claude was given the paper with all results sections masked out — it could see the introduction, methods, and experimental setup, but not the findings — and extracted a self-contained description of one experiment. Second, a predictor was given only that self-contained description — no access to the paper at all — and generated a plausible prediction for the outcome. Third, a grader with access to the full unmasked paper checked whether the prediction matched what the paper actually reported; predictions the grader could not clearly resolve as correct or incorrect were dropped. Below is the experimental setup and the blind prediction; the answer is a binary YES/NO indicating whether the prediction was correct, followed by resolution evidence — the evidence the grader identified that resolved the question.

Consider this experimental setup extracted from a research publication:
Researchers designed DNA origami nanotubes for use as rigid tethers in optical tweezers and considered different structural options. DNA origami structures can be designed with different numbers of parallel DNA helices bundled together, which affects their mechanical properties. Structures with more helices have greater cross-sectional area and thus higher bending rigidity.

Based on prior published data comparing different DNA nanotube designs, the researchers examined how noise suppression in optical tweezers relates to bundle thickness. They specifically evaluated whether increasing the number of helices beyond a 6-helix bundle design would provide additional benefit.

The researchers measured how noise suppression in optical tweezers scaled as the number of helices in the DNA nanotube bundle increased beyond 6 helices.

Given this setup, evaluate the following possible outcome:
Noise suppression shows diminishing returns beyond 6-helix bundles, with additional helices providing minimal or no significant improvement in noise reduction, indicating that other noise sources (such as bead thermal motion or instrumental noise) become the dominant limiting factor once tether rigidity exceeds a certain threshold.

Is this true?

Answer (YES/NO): YES